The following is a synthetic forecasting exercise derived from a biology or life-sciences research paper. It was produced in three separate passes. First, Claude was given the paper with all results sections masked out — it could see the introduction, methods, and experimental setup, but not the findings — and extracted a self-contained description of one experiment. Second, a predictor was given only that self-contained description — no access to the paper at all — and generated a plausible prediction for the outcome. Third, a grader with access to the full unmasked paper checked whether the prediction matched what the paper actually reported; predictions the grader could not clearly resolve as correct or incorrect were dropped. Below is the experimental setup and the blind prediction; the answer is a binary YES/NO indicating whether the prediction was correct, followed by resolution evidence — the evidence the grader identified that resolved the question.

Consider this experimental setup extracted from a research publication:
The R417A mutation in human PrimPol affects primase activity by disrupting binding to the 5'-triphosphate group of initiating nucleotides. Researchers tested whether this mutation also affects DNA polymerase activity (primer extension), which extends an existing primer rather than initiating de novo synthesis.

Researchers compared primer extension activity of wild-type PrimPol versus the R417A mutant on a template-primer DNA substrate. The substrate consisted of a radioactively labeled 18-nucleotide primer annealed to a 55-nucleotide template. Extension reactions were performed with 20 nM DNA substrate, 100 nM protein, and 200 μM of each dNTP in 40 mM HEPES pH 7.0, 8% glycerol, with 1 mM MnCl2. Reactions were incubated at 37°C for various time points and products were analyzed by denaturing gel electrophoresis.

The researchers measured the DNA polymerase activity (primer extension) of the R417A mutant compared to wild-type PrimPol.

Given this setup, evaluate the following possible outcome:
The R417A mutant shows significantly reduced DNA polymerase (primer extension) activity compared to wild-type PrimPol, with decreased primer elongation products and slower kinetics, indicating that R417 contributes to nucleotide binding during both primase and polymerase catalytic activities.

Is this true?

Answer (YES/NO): NO